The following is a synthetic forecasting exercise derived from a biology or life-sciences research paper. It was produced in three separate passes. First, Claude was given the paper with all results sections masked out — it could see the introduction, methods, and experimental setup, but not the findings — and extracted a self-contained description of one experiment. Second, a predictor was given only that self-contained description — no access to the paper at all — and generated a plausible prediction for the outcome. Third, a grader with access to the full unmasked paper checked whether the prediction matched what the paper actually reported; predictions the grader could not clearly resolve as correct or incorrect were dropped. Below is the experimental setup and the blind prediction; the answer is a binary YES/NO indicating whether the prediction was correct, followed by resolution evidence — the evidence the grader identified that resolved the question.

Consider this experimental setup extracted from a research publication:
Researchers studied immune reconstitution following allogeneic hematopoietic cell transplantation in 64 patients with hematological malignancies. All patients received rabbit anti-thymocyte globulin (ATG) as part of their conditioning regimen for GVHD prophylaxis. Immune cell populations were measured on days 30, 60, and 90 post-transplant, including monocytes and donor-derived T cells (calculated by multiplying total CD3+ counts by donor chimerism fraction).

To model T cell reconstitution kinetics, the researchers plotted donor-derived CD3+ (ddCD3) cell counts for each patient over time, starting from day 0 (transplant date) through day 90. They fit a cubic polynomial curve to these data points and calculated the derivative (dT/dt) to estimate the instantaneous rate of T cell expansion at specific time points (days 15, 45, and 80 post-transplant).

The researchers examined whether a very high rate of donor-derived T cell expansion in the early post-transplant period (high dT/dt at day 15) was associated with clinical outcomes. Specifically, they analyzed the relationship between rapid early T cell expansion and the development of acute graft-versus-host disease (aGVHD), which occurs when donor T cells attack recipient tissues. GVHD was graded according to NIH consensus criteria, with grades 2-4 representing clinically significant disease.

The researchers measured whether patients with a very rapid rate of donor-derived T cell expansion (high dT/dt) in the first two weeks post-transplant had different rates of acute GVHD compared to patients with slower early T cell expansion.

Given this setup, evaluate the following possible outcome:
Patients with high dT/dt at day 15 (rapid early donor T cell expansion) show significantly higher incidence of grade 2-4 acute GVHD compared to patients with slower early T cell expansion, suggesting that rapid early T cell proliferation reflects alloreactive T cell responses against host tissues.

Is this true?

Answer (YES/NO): YES